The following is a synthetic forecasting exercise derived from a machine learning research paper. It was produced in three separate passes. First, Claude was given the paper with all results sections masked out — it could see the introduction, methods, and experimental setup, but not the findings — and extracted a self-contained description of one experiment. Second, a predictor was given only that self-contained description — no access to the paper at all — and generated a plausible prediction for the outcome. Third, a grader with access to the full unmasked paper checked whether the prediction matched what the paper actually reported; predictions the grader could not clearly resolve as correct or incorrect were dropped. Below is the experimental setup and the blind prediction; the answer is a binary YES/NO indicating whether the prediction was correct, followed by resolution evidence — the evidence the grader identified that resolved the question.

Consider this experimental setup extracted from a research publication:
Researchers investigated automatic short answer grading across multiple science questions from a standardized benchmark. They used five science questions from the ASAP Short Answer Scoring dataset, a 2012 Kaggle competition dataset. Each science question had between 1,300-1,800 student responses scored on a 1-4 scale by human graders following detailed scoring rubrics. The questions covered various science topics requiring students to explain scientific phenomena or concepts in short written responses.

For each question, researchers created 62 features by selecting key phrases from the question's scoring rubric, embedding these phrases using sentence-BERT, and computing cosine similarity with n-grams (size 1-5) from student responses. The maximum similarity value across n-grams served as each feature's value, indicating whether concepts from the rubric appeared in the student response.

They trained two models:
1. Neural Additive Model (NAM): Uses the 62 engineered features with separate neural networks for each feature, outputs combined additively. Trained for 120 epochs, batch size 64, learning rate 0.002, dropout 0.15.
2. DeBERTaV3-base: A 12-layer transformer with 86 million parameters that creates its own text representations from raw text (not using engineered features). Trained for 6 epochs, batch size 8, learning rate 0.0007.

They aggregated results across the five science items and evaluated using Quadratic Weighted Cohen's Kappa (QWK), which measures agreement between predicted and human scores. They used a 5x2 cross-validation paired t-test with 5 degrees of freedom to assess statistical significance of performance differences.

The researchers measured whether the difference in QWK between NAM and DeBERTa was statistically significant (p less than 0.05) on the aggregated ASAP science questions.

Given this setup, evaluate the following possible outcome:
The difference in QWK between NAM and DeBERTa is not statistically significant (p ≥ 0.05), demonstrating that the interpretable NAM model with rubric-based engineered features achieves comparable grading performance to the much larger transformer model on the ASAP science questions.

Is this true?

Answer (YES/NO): YES